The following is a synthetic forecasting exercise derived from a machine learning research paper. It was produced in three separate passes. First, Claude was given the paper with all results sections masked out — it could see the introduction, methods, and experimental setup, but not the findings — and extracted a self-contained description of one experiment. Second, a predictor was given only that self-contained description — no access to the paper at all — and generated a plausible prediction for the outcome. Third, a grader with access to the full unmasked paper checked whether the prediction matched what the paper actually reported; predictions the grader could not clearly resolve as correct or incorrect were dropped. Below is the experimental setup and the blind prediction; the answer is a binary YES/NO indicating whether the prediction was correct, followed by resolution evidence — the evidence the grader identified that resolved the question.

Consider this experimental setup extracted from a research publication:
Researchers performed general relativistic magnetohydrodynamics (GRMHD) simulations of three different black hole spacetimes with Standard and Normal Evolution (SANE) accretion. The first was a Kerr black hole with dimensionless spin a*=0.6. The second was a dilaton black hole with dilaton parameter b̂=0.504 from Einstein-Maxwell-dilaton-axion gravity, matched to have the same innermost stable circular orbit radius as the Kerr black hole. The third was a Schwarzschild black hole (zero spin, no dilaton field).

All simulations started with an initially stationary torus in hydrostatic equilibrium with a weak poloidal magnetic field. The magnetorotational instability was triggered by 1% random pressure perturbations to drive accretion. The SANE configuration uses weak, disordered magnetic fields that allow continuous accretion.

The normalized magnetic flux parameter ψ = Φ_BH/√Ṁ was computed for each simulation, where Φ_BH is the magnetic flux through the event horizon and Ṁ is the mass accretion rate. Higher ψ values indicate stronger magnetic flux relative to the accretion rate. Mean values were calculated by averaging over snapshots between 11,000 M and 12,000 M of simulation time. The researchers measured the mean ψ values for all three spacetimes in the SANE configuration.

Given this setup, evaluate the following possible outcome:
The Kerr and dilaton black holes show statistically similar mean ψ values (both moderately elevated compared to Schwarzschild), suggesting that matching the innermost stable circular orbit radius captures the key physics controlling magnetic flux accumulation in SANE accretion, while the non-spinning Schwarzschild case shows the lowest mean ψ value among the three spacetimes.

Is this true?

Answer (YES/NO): NO